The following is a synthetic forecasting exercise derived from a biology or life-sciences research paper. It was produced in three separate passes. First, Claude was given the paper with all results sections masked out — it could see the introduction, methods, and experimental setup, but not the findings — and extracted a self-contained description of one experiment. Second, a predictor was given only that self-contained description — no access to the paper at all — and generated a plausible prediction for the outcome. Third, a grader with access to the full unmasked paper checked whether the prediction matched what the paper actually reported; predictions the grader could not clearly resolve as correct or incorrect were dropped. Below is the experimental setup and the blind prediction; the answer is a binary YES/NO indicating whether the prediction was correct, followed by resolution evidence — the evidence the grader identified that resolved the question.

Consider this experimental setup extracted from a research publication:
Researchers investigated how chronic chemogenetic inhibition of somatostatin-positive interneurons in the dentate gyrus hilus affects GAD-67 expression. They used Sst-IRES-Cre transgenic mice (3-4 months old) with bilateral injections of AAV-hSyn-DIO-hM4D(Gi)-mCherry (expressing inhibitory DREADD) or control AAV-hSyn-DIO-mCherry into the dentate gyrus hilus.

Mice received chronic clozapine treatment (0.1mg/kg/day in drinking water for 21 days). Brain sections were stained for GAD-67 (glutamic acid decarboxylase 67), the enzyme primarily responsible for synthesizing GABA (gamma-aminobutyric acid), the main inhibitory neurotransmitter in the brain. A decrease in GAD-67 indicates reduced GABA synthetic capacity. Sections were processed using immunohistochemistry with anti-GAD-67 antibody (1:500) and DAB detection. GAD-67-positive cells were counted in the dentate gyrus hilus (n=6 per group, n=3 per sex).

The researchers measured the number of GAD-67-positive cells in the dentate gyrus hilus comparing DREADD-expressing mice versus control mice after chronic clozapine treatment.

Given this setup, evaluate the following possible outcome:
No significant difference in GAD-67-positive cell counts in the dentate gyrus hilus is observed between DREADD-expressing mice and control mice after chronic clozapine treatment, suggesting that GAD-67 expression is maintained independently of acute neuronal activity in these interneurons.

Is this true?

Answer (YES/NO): NO